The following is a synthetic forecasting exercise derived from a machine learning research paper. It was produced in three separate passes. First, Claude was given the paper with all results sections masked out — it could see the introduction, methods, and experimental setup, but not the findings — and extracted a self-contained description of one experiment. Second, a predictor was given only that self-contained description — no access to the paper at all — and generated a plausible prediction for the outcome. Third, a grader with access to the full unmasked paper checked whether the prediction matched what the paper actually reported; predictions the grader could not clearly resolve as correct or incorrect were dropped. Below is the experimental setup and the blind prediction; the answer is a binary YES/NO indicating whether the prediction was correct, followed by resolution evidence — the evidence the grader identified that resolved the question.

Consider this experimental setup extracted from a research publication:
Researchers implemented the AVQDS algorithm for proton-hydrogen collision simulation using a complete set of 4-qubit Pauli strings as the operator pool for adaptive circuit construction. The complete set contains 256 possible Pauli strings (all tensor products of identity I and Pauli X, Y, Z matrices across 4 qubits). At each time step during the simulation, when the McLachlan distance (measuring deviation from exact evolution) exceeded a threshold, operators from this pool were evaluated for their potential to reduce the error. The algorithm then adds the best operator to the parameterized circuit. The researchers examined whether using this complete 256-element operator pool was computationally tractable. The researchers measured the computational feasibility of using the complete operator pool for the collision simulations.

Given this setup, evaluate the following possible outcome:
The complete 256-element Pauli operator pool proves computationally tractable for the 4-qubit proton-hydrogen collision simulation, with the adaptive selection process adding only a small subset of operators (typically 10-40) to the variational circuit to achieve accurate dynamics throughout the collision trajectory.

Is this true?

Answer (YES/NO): NO